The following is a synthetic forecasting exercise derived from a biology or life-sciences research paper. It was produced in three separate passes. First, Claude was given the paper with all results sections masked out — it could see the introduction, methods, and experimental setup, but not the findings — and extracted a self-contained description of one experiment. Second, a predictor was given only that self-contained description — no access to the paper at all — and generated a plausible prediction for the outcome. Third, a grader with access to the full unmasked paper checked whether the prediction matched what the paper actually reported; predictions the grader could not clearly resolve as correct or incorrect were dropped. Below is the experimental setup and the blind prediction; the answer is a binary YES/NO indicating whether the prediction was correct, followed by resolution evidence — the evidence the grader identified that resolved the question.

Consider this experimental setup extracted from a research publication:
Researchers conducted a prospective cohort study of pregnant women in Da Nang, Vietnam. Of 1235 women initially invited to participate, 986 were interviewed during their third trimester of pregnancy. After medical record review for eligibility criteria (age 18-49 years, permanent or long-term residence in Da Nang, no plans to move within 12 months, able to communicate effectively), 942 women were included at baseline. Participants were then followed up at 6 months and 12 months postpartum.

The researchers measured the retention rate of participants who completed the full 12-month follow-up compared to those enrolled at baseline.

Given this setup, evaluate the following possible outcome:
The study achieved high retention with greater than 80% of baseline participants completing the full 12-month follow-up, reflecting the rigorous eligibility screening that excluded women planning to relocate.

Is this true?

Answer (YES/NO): NO